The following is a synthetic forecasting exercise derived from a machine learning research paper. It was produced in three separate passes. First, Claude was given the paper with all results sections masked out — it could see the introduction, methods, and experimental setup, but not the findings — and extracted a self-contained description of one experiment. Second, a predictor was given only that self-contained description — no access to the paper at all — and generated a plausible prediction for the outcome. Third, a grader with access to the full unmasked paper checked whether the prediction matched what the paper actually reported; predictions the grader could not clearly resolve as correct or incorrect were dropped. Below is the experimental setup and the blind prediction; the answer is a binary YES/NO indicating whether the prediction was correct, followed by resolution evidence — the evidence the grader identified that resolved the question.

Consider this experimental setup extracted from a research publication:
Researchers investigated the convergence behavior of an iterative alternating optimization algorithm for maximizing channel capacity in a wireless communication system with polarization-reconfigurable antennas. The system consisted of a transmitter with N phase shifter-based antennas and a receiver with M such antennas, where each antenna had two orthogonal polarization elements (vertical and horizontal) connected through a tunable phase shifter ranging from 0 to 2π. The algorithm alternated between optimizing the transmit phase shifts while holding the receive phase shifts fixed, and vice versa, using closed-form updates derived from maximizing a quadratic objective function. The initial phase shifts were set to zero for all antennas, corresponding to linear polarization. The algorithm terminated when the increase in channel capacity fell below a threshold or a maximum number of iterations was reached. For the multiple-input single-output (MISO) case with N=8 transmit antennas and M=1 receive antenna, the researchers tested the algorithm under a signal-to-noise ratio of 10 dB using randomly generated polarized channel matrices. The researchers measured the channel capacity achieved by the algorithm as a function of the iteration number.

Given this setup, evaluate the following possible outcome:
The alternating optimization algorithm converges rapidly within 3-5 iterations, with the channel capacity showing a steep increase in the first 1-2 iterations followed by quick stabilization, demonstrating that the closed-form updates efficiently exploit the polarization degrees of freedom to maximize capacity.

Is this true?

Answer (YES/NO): NO